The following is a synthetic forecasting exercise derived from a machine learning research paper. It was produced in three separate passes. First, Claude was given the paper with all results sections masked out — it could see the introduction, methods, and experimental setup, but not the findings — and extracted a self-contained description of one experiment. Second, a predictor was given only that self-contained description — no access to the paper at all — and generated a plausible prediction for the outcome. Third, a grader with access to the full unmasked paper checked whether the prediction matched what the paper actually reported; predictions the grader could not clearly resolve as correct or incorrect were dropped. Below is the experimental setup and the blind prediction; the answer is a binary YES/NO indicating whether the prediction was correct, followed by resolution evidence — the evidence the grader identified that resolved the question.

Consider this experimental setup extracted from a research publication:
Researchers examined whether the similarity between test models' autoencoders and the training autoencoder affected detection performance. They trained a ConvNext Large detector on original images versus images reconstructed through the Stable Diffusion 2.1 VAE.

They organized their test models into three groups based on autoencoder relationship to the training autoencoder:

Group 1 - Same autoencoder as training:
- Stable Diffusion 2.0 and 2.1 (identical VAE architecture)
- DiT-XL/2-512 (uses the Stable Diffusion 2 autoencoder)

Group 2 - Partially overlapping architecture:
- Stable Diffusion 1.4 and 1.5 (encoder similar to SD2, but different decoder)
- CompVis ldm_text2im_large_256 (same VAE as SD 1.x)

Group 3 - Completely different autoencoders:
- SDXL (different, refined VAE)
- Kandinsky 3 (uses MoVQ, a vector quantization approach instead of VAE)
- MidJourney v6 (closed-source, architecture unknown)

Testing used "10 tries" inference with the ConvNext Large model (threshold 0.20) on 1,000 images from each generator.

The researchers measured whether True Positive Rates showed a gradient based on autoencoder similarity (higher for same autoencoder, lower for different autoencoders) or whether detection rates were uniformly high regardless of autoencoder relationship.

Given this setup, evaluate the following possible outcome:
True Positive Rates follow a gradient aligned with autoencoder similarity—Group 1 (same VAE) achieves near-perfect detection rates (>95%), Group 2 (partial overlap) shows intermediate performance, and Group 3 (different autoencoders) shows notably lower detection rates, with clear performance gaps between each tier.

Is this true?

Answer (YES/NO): NO